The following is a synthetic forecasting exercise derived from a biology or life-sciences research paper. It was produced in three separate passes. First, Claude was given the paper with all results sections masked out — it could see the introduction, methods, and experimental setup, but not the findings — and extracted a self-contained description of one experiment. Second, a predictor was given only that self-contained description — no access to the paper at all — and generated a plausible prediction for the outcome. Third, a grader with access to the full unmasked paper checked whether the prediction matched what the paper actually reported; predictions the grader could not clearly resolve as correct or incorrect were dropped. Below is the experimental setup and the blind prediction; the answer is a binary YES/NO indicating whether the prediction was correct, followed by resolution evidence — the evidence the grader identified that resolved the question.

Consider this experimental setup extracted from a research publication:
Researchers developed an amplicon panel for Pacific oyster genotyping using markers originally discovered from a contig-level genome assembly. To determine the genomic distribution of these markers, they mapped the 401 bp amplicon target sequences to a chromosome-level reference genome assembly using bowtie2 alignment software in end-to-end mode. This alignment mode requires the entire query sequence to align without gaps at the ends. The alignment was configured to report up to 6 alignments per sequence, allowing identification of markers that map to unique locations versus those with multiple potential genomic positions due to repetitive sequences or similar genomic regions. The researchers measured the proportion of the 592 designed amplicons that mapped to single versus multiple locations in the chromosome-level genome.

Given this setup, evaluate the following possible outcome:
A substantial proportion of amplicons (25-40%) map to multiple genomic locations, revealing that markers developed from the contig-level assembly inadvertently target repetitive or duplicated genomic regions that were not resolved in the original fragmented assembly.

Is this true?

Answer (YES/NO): NO